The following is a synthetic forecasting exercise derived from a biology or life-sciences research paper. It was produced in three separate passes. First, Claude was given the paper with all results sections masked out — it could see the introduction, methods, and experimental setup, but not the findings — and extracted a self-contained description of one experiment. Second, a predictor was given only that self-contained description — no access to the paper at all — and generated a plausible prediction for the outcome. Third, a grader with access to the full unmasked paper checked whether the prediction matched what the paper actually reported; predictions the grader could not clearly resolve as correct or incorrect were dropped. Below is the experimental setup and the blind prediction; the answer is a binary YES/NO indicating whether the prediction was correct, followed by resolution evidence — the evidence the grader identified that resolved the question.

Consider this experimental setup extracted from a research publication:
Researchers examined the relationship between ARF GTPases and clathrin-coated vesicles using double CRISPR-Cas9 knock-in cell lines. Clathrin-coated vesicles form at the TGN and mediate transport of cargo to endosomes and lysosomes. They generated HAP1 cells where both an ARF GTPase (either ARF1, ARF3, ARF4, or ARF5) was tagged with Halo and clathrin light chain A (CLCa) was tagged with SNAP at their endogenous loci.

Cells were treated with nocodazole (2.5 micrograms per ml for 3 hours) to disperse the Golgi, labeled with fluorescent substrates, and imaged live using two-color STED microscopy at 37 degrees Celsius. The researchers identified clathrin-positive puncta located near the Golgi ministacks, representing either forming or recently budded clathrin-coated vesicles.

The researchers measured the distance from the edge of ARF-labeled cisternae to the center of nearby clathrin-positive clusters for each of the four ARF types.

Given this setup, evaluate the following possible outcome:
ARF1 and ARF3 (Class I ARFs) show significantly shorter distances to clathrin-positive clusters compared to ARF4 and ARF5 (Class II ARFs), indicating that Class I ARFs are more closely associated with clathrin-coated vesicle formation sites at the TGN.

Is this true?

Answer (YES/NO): YES